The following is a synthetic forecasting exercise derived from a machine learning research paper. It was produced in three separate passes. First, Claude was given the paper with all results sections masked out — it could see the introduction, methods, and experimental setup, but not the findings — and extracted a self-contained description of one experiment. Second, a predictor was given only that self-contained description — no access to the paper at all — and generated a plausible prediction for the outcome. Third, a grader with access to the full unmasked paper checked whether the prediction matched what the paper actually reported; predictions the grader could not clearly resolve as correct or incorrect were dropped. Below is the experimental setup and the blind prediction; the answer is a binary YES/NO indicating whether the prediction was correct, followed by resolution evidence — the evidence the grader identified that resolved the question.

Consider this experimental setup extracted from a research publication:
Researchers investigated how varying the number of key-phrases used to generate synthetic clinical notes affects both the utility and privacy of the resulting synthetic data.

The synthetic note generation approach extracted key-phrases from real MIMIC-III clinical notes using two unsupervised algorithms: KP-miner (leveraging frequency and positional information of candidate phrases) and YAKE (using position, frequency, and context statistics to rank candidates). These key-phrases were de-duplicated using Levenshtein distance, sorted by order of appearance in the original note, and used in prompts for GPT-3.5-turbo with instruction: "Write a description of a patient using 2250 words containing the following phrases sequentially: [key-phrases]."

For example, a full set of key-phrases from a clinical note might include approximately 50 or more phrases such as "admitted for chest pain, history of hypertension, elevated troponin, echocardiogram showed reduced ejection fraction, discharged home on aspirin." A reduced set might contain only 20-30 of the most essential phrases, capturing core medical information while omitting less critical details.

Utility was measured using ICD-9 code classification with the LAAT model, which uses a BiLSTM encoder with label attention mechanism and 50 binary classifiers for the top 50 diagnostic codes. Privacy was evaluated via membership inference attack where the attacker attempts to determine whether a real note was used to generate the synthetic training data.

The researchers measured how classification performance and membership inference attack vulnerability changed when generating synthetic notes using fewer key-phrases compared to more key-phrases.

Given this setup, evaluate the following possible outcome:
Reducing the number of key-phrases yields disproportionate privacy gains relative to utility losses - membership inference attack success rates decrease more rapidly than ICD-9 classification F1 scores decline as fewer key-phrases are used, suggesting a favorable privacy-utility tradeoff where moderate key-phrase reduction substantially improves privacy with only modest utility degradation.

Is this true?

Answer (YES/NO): NO